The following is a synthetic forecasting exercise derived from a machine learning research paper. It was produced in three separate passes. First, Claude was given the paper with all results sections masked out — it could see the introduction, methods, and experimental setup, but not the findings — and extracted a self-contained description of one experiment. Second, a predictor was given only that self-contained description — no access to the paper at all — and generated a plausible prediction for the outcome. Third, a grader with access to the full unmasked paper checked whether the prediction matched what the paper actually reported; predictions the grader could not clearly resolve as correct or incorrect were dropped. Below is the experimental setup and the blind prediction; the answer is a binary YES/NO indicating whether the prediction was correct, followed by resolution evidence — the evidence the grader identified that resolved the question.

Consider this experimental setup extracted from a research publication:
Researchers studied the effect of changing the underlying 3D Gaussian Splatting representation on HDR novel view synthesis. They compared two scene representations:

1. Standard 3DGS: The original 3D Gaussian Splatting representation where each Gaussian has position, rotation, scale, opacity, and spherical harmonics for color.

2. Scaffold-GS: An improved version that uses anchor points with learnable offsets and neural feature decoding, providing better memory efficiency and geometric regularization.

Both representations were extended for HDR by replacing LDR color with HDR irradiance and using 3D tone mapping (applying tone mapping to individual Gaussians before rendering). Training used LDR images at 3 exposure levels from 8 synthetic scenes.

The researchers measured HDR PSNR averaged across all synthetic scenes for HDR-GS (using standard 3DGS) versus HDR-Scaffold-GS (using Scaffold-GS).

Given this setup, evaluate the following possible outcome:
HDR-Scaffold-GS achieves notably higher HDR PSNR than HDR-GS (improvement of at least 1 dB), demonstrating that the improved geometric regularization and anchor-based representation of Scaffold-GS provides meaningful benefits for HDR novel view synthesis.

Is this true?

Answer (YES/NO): YES